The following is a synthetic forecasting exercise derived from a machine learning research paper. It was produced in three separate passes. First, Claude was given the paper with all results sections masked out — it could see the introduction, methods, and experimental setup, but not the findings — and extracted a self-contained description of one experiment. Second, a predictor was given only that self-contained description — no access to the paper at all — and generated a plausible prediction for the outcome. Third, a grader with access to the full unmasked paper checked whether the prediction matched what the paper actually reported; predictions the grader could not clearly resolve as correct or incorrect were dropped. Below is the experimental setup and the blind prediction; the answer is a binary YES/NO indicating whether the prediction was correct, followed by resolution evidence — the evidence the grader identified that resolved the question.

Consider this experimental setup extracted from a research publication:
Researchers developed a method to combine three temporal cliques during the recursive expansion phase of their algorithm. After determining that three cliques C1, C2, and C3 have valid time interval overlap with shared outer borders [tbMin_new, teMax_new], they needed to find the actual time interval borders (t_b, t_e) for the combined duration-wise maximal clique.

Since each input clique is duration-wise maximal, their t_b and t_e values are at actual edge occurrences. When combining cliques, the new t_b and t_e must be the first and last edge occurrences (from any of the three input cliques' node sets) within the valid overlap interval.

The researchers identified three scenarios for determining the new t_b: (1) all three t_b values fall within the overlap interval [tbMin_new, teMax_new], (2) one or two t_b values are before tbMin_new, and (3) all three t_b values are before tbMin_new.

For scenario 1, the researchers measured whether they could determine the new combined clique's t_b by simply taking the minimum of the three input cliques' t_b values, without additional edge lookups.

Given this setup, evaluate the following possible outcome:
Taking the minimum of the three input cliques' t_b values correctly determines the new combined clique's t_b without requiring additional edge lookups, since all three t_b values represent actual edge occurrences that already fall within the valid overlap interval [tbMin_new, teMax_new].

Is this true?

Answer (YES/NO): YES